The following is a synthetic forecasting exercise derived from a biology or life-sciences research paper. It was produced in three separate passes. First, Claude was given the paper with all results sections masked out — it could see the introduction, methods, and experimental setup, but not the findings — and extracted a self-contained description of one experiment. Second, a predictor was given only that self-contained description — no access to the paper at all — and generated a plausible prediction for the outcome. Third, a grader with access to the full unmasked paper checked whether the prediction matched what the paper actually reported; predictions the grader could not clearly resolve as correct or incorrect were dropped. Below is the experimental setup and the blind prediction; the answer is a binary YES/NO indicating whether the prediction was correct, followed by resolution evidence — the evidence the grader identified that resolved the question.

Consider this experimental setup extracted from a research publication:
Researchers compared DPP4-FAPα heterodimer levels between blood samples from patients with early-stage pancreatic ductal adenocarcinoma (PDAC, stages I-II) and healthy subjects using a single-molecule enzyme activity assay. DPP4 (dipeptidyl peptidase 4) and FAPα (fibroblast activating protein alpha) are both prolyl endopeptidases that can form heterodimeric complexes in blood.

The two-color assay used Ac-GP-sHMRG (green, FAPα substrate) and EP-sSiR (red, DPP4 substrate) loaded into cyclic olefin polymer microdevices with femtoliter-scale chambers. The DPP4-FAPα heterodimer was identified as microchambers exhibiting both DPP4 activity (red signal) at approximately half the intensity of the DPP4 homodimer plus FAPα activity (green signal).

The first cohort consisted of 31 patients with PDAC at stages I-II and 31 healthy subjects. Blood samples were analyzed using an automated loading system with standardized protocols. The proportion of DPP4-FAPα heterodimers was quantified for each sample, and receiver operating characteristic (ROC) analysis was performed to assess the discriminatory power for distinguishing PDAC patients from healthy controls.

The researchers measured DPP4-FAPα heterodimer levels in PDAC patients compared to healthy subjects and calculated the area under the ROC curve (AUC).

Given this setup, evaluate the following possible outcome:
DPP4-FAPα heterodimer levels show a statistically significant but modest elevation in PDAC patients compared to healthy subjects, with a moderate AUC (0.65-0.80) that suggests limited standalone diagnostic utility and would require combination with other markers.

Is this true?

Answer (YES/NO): NO